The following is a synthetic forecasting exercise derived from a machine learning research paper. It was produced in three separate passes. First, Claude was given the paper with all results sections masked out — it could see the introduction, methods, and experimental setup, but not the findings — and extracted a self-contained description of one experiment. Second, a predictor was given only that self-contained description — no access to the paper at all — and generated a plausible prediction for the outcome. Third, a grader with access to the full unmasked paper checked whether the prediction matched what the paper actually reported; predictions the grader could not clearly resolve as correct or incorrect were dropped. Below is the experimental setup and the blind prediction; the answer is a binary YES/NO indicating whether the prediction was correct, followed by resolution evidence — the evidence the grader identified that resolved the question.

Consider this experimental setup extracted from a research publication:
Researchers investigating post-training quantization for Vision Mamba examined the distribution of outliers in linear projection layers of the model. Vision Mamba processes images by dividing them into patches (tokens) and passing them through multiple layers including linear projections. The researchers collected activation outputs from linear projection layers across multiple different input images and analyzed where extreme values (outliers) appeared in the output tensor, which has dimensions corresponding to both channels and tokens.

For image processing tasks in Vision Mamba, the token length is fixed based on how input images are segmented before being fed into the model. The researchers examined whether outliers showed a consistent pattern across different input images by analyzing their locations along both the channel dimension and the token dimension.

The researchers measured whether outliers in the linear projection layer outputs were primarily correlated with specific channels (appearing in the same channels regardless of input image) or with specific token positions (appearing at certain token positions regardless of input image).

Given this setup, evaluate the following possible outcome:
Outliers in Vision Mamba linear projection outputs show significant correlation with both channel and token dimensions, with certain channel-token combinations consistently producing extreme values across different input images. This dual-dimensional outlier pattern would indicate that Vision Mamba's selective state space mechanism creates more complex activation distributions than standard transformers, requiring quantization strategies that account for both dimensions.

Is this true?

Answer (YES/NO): NO